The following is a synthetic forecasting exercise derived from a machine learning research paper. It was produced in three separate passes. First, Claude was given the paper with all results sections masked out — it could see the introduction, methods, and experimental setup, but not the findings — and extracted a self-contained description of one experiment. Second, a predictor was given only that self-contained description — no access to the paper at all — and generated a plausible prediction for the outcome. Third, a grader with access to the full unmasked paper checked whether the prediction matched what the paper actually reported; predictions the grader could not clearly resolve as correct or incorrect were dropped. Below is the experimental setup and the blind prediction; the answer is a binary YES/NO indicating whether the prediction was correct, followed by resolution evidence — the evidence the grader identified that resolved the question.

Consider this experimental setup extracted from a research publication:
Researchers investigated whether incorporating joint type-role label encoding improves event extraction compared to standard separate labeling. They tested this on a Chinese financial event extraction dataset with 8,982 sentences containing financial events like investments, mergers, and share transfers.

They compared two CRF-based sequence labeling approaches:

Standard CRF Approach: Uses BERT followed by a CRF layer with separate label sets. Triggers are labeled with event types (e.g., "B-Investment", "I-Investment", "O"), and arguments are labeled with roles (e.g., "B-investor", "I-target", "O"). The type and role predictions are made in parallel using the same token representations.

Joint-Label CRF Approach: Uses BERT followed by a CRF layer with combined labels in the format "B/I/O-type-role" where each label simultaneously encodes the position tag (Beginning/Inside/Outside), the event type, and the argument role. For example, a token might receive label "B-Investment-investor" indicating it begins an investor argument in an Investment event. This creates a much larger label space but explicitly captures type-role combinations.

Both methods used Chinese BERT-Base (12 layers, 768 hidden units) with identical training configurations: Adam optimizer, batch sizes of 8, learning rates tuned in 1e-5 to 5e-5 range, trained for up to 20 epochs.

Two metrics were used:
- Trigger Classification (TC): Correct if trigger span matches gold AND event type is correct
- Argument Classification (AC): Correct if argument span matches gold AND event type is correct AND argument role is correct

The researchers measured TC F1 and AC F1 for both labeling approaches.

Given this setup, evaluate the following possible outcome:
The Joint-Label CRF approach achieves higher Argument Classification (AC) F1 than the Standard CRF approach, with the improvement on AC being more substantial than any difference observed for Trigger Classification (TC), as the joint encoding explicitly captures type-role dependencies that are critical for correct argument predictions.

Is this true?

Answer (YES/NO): NO